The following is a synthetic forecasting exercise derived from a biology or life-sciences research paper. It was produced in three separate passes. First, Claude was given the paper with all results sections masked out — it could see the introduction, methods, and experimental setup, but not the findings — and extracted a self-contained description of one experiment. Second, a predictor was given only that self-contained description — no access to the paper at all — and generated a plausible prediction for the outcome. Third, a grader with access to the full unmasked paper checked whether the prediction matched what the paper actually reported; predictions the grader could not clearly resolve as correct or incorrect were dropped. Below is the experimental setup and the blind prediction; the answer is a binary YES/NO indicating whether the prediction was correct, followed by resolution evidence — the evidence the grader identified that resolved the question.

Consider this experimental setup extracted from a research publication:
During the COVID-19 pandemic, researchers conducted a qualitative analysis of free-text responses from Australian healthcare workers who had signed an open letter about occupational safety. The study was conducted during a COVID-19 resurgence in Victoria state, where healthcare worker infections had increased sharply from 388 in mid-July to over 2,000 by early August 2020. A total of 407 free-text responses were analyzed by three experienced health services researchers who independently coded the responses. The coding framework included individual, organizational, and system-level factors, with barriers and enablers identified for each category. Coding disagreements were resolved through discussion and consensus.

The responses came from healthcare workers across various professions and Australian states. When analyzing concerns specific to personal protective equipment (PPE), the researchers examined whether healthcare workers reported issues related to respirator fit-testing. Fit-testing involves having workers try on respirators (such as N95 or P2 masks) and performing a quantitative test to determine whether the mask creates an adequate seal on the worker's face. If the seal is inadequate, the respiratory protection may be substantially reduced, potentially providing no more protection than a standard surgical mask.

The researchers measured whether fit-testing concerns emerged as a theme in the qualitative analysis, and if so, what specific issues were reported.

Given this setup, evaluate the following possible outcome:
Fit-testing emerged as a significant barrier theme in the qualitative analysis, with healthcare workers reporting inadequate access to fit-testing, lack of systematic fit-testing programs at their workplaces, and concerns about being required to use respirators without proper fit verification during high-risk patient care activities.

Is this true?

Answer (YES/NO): YES